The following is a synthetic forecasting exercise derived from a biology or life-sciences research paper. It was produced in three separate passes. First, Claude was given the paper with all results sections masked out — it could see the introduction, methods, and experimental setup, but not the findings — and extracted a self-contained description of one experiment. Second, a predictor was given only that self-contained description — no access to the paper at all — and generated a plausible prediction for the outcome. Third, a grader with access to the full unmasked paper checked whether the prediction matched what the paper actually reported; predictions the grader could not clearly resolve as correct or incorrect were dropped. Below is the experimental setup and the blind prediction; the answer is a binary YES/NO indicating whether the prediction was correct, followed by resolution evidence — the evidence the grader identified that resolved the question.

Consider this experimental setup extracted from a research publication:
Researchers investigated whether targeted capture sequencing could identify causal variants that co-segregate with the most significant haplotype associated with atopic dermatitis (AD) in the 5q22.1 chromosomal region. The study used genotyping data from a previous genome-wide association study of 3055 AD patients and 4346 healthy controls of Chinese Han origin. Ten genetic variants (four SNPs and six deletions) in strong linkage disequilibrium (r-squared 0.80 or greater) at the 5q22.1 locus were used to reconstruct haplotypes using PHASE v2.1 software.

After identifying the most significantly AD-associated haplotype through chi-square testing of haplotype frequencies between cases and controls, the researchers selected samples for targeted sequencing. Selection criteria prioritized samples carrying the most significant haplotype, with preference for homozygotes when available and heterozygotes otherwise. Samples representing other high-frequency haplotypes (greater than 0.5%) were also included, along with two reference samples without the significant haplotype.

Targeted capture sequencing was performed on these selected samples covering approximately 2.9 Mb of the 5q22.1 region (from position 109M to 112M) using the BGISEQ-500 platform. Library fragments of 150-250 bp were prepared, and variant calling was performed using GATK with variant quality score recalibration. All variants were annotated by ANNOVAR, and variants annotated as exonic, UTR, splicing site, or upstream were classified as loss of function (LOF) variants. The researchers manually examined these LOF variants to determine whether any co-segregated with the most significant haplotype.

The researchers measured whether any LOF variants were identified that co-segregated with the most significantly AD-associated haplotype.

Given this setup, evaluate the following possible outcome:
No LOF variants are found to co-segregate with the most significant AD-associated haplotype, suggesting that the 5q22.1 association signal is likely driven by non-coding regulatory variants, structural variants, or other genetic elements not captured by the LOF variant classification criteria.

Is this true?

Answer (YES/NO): YES